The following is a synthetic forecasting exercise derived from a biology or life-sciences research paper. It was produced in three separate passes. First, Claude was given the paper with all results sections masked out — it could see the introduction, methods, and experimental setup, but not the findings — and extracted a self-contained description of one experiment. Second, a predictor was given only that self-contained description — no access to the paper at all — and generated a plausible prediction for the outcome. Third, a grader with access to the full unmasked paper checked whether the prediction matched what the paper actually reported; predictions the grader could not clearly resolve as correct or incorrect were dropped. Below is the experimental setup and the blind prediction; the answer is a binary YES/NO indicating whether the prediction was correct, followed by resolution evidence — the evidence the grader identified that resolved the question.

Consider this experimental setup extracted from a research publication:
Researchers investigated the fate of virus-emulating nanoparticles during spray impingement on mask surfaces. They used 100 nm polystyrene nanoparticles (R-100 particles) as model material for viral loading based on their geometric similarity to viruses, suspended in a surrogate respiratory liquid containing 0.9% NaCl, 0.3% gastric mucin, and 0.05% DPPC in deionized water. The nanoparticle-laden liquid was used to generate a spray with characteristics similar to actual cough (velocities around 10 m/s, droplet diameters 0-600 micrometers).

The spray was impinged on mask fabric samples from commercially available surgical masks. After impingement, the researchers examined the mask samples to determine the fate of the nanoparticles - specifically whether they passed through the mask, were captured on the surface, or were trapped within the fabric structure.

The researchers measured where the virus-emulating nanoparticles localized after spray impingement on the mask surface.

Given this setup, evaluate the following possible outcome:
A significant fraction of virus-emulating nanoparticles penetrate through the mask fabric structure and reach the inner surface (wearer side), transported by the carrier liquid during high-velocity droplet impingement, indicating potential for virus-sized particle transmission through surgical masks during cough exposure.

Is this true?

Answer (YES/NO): NO